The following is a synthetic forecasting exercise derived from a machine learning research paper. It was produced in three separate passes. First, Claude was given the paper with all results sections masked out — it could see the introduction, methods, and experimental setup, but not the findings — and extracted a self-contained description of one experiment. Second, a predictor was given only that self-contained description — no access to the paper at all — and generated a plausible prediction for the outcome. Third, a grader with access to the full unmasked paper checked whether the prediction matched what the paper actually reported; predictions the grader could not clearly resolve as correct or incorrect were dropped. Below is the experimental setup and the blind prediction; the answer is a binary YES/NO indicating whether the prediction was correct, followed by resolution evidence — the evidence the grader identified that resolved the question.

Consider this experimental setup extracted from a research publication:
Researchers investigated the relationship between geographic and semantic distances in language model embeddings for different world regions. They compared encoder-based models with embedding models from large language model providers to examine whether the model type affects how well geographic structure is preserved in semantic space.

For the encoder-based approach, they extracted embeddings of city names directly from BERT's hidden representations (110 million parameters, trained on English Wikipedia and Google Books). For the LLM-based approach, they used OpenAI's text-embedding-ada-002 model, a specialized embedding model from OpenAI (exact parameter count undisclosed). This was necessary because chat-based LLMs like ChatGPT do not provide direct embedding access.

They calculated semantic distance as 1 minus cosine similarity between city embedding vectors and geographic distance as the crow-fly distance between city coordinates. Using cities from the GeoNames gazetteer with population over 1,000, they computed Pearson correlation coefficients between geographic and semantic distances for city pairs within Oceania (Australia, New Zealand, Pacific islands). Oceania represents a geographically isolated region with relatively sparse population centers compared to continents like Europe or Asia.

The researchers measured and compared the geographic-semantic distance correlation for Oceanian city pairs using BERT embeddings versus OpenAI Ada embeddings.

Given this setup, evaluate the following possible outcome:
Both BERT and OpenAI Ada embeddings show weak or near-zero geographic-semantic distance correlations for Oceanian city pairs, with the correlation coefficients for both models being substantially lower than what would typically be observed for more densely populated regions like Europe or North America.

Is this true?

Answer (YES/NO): NO